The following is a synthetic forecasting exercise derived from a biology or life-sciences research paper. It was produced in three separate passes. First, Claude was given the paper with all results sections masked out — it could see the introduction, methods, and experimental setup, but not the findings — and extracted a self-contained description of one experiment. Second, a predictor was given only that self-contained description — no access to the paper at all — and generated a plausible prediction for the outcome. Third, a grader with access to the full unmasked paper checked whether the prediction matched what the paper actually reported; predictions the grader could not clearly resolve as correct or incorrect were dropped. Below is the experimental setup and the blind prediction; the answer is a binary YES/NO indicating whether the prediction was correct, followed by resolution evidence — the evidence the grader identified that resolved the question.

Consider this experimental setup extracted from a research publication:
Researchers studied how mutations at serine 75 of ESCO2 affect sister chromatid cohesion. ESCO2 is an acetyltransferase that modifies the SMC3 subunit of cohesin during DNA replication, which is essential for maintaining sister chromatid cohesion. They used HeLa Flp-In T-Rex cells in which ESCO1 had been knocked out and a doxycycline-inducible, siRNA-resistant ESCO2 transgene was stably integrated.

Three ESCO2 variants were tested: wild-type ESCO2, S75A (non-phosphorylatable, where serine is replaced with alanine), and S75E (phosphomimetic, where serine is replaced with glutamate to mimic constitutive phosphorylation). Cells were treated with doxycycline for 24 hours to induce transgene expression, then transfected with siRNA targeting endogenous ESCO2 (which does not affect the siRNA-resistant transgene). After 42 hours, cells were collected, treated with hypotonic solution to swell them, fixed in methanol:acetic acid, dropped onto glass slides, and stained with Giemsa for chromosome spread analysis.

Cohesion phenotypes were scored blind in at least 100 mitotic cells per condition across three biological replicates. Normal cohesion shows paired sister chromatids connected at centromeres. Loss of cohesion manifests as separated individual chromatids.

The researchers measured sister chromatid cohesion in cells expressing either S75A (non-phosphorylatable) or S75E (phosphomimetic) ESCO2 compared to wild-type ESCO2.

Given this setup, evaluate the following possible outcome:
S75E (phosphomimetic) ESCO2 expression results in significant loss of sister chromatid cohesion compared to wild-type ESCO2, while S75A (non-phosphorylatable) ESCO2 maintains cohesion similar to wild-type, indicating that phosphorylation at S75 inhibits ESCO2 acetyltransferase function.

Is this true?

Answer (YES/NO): NO